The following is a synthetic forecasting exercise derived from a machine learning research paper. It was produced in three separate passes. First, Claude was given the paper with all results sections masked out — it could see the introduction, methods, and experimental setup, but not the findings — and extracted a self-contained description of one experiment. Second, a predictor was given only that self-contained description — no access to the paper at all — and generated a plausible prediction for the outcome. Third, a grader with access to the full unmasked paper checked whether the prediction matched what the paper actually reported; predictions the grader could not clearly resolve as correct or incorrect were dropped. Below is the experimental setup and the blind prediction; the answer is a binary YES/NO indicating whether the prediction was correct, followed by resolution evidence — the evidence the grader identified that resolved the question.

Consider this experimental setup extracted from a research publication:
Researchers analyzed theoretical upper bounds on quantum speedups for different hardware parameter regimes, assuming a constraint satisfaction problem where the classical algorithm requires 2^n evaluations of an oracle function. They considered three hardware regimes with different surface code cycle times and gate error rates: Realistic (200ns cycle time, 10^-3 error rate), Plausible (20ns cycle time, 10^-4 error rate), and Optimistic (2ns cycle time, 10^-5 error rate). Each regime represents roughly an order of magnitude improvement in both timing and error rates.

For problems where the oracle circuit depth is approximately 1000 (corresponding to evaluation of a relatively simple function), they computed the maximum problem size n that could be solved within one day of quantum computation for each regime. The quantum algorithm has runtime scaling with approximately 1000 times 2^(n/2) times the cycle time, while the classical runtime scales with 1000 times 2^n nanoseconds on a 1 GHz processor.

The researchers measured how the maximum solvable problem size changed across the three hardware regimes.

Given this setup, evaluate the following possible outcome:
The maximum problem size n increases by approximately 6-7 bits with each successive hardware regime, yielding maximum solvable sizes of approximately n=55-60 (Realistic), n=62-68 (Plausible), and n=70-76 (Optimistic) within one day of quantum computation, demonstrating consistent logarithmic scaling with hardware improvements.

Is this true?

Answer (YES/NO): NO